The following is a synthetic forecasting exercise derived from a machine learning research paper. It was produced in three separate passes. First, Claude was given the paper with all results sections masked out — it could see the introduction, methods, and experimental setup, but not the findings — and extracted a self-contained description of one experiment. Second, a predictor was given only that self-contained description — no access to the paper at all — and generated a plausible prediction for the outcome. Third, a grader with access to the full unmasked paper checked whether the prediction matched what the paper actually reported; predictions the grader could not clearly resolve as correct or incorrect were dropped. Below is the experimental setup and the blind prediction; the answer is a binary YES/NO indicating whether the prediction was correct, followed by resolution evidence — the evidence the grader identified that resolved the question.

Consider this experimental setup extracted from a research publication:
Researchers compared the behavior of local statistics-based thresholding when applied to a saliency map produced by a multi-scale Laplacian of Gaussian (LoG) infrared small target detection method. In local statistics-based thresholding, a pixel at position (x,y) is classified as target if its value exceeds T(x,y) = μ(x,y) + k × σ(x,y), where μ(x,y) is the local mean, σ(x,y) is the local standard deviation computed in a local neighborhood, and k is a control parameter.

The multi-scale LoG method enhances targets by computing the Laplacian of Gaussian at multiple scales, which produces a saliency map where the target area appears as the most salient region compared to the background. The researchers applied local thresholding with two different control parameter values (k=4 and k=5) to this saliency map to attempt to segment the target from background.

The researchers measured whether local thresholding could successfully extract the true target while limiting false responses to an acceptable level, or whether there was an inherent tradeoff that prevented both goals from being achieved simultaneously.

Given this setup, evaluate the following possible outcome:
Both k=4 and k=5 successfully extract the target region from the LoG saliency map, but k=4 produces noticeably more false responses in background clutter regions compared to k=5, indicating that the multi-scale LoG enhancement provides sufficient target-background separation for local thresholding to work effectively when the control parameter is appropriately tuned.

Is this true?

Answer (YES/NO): NO